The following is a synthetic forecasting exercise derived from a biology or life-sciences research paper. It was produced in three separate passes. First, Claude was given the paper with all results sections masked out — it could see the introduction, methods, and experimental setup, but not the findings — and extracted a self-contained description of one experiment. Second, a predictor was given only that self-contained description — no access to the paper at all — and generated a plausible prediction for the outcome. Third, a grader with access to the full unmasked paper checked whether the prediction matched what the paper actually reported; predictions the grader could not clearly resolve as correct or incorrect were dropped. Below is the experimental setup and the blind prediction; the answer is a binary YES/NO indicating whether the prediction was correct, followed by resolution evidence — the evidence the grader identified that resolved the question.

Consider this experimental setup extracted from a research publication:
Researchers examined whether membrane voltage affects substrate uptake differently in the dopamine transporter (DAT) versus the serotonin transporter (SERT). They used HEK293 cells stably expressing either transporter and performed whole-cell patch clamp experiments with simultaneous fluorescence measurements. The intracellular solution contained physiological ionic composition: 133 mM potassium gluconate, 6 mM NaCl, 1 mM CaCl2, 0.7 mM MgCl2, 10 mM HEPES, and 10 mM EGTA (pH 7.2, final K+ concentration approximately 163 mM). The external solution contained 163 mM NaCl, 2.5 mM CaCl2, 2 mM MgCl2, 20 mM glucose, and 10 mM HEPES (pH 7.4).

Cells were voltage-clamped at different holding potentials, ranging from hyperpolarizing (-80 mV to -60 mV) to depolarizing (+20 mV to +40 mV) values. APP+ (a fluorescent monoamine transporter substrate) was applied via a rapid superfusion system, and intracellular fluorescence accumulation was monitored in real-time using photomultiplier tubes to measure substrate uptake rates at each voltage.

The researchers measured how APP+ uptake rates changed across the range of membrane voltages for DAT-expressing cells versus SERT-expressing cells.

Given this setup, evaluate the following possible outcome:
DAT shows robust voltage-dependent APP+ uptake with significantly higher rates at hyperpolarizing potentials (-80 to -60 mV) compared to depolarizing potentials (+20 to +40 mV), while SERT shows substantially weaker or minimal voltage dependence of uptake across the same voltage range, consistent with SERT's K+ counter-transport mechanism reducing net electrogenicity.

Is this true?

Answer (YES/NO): YES